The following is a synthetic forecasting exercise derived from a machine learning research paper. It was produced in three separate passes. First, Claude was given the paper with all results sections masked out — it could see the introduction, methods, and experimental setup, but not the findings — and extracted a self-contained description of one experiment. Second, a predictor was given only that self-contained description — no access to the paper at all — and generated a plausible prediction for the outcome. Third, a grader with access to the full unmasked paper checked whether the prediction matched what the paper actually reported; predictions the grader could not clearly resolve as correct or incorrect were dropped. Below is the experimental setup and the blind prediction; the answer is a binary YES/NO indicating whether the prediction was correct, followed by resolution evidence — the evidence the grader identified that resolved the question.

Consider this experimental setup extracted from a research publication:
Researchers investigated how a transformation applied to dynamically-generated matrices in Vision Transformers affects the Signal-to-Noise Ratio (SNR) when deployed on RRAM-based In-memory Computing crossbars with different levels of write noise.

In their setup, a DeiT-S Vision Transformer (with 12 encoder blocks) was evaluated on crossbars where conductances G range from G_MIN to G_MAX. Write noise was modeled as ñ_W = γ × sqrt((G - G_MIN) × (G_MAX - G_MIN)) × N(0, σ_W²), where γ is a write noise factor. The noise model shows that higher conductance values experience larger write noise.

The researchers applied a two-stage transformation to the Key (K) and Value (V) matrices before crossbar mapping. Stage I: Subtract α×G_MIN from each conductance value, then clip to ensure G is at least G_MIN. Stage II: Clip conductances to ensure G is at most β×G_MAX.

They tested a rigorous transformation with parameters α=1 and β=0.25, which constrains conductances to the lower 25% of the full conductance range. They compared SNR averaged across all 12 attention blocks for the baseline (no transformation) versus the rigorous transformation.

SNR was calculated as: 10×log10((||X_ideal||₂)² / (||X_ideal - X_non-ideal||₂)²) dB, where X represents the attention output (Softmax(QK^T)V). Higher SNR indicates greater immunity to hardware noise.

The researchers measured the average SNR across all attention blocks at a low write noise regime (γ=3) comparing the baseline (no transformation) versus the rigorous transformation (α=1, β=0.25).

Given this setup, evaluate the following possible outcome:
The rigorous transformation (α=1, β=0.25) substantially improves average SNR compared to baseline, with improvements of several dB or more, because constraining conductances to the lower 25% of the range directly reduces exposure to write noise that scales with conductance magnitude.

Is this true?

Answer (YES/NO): NO